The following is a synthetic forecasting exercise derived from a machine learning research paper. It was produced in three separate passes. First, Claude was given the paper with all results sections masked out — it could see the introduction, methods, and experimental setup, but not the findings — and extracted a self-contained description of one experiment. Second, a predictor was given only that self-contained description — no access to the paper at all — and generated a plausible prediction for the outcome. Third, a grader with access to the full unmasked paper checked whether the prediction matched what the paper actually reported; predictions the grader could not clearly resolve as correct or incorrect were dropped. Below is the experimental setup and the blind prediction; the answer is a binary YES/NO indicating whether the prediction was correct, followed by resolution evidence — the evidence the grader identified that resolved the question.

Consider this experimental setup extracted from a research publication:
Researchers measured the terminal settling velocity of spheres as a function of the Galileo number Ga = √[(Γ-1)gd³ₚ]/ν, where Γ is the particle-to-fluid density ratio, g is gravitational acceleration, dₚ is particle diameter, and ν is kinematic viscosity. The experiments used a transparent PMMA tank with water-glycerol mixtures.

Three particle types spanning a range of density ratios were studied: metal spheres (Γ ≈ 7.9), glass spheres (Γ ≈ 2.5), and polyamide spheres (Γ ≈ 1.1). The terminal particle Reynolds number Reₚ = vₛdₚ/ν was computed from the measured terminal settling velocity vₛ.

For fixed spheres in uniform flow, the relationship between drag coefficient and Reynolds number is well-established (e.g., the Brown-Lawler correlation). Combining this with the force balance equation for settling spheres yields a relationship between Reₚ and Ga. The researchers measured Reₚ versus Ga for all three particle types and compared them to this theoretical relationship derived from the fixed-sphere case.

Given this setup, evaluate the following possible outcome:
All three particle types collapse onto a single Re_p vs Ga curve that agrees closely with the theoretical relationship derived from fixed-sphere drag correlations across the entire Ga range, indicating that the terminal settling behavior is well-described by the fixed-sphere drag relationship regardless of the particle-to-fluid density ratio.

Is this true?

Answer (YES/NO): NO